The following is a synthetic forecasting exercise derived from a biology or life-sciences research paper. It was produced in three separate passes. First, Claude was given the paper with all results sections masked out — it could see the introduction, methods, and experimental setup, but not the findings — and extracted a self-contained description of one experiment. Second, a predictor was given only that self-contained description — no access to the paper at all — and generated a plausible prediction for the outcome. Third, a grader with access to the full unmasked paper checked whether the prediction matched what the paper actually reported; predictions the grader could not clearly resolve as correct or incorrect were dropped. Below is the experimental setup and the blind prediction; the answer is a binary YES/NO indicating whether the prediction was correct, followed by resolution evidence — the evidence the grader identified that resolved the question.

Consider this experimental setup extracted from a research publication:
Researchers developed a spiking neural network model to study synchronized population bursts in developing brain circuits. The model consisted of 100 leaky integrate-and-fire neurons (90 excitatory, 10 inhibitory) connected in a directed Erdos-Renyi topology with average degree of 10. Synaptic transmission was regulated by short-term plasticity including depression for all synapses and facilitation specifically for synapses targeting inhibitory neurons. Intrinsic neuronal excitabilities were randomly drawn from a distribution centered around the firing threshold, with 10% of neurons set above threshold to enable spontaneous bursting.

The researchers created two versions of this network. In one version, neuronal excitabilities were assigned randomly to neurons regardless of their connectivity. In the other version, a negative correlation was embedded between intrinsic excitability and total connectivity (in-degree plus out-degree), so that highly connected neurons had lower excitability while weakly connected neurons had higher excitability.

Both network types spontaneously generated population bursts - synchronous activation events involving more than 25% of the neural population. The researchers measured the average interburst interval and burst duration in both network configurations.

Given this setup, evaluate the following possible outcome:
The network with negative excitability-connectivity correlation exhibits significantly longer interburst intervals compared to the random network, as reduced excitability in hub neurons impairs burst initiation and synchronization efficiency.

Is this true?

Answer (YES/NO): YES